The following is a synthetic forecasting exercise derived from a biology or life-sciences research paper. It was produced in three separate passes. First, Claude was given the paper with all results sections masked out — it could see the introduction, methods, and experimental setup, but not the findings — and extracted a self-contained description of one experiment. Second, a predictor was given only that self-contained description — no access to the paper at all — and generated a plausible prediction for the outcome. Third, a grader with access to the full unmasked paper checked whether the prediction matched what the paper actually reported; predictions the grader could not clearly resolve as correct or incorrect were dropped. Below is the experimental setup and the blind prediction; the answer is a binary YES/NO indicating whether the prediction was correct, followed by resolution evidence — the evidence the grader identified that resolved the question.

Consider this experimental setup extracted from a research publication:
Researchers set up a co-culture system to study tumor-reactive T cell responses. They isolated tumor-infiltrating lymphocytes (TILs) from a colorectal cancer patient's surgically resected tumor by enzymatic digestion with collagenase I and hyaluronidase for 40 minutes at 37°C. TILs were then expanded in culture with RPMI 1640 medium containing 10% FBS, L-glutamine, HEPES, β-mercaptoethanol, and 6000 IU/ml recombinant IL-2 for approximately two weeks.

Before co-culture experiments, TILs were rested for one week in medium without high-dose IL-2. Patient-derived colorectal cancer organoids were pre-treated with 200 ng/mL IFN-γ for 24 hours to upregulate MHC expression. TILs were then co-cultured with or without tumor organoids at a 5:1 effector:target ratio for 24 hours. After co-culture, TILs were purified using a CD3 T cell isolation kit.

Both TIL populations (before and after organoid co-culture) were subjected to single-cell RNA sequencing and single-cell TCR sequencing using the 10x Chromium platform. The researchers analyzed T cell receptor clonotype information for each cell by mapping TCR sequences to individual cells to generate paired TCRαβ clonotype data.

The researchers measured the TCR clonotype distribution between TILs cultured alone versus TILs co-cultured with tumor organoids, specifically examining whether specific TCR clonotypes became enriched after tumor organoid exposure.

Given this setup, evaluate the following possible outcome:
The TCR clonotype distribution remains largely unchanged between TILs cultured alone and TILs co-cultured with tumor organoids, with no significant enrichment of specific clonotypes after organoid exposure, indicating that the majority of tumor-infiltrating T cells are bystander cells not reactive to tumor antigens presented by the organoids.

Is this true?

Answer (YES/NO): NO